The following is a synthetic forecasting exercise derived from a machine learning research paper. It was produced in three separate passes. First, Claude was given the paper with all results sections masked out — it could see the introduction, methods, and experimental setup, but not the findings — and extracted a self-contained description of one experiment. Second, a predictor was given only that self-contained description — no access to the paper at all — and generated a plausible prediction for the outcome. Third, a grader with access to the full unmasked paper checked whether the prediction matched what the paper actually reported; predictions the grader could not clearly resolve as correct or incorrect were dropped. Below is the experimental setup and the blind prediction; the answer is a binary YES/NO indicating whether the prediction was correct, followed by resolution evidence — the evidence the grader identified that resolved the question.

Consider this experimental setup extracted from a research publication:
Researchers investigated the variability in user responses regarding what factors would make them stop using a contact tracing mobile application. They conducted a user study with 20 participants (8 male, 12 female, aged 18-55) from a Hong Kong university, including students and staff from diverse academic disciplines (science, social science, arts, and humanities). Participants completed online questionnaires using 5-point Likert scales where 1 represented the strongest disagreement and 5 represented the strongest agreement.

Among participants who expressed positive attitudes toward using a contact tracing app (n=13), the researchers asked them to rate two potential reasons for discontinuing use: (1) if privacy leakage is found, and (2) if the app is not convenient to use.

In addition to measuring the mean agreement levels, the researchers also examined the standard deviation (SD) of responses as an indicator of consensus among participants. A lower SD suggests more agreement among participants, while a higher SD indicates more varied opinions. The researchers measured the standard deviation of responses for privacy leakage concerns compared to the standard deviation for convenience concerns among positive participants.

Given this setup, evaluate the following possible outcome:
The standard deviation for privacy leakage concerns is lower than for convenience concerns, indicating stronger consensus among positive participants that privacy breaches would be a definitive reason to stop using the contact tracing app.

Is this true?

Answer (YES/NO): NO